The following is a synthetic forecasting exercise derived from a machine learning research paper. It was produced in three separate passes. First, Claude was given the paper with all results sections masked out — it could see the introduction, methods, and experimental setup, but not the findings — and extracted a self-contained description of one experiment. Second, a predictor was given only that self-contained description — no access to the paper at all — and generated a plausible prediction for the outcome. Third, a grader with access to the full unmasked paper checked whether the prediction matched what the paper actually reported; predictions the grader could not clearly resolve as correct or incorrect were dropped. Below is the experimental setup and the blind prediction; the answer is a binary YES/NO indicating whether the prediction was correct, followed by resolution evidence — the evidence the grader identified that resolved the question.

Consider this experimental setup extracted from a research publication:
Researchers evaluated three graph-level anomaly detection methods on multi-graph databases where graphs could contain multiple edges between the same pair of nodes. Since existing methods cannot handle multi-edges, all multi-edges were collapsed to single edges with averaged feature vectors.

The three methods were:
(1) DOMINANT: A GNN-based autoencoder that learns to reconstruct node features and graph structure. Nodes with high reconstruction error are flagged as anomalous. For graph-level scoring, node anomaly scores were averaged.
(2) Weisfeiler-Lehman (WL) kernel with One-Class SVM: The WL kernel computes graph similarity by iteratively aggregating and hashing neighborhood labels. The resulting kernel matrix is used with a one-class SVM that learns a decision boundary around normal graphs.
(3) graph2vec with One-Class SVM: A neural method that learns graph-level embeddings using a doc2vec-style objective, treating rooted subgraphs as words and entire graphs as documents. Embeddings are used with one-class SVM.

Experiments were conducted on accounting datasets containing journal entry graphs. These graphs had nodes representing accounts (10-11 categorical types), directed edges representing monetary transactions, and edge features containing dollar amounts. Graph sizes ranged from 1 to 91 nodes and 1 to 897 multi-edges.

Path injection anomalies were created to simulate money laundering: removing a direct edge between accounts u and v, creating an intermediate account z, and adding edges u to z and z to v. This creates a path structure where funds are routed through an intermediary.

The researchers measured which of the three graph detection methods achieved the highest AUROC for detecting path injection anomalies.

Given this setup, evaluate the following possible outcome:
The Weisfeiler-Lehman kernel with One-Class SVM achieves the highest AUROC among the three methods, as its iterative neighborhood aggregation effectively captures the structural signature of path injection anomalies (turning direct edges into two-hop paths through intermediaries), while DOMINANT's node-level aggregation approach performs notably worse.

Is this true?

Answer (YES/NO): NO